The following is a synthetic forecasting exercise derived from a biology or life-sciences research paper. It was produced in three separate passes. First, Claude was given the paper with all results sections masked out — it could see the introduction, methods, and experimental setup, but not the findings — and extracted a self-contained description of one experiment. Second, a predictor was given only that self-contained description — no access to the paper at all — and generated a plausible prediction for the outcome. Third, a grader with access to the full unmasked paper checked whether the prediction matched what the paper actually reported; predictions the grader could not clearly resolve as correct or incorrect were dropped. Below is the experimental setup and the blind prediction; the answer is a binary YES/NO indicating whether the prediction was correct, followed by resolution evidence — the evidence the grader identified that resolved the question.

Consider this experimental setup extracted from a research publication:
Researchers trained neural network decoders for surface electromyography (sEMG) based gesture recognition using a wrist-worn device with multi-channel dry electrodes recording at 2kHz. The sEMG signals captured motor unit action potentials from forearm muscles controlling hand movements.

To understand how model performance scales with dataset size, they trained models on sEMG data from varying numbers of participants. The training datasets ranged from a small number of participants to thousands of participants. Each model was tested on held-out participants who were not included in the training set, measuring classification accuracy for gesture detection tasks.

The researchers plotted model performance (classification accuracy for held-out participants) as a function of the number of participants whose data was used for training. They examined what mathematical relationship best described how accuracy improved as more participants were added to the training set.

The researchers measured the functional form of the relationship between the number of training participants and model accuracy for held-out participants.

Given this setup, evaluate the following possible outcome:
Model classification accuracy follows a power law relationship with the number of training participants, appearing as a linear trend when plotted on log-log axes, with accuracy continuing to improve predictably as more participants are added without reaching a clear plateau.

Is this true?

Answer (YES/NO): YES